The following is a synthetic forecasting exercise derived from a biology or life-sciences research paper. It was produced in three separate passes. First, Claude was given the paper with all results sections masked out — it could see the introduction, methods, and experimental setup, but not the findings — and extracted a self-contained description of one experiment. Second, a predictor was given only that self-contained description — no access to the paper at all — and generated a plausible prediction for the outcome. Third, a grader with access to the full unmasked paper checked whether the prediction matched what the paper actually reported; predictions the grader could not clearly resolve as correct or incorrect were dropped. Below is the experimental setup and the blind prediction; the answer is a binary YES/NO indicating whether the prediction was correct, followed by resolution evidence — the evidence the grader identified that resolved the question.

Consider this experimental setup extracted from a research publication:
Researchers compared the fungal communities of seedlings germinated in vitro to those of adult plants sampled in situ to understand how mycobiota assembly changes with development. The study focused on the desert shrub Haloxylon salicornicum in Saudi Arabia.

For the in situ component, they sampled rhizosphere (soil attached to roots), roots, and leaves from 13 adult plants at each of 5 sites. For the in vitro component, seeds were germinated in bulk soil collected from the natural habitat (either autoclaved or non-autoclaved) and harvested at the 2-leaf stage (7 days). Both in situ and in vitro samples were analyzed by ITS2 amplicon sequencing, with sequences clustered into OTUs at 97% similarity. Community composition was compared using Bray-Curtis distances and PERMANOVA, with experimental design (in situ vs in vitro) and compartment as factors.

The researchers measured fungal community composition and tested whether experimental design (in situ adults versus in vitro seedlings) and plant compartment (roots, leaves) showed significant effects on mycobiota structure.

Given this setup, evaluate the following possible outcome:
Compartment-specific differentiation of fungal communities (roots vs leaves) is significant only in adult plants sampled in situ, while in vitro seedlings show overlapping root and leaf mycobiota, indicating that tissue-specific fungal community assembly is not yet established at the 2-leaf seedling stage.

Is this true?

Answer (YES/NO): YES